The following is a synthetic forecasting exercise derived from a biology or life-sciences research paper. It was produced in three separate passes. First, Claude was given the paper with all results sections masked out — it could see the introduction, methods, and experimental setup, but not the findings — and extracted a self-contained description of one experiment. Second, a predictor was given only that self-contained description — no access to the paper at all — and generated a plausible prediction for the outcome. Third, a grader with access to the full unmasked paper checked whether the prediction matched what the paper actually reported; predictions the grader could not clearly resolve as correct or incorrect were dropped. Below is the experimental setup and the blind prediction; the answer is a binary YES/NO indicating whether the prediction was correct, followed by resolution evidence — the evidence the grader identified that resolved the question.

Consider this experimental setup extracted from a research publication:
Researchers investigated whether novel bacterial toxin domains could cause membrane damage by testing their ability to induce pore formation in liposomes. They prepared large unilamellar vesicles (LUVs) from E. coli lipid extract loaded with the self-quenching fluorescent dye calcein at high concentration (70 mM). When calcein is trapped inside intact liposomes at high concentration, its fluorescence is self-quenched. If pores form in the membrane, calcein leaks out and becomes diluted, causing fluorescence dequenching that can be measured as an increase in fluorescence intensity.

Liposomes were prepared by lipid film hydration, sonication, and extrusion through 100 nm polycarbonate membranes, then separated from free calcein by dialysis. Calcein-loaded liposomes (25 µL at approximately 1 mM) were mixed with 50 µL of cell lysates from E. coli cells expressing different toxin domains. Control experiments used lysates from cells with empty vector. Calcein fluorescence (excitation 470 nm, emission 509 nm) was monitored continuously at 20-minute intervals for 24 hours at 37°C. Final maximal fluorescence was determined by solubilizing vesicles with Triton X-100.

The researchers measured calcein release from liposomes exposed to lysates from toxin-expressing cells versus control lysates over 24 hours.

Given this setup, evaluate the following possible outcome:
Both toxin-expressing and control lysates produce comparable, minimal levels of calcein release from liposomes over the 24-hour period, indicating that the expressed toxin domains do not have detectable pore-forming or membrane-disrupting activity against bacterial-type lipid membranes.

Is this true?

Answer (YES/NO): NO